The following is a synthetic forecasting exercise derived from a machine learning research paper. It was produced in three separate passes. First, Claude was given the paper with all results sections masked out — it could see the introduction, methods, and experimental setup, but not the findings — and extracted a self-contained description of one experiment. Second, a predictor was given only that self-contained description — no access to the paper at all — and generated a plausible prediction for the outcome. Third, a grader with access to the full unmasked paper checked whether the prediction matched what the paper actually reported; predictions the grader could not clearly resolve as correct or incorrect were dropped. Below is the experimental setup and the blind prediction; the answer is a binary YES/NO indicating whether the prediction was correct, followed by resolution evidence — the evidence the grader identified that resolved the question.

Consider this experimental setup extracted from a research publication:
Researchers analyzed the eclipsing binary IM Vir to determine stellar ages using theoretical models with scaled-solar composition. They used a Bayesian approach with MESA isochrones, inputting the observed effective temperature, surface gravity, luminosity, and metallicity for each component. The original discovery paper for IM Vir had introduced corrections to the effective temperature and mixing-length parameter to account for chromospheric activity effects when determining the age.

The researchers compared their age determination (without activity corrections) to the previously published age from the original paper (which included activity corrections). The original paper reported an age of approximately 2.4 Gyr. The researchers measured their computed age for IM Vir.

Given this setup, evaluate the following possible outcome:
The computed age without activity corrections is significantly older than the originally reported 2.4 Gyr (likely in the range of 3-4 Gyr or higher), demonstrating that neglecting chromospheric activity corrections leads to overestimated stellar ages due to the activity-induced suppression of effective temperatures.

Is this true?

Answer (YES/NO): YES